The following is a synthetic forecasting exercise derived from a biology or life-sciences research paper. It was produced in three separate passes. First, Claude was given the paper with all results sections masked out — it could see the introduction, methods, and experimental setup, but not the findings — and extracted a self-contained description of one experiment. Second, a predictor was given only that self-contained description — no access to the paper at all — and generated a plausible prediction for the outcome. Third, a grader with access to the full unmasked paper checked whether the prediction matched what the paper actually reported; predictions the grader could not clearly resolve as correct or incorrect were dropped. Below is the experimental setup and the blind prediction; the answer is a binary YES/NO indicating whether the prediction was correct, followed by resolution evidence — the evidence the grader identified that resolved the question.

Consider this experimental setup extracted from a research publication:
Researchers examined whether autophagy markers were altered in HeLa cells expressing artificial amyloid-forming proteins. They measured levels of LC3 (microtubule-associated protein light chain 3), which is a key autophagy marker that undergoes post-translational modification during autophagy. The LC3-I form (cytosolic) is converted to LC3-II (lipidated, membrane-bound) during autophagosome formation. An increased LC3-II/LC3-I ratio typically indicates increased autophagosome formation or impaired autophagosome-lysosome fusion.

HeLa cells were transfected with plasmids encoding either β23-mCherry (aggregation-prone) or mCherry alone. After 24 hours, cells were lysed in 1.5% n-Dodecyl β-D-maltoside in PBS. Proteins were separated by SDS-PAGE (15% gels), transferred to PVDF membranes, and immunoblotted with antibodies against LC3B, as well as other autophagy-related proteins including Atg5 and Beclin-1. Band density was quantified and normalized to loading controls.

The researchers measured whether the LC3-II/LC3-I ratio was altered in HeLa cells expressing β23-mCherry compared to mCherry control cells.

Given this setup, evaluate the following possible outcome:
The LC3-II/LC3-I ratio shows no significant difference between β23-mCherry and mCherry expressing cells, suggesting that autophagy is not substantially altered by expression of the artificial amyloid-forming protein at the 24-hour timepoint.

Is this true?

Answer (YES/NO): NO